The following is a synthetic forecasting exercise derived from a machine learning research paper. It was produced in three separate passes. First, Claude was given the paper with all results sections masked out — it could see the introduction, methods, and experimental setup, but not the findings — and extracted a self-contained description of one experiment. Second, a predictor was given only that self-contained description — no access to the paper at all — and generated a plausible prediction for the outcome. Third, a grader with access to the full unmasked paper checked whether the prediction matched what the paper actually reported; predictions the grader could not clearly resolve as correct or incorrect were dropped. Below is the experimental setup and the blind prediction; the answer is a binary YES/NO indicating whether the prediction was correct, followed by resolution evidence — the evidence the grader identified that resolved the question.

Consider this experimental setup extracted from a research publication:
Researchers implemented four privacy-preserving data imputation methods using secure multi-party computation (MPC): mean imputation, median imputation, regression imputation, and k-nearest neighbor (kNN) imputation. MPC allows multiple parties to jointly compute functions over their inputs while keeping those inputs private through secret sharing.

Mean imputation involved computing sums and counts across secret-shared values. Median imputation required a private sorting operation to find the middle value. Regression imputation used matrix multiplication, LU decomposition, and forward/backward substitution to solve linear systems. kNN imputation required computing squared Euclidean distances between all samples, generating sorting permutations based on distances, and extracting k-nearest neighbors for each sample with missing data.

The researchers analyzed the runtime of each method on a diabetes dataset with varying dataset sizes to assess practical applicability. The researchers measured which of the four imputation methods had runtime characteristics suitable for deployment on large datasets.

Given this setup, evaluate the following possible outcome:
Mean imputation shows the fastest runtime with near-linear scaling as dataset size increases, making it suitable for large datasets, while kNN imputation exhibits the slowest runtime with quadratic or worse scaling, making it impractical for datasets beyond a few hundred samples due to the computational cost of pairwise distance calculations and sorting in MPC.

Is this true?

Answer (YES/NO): NO